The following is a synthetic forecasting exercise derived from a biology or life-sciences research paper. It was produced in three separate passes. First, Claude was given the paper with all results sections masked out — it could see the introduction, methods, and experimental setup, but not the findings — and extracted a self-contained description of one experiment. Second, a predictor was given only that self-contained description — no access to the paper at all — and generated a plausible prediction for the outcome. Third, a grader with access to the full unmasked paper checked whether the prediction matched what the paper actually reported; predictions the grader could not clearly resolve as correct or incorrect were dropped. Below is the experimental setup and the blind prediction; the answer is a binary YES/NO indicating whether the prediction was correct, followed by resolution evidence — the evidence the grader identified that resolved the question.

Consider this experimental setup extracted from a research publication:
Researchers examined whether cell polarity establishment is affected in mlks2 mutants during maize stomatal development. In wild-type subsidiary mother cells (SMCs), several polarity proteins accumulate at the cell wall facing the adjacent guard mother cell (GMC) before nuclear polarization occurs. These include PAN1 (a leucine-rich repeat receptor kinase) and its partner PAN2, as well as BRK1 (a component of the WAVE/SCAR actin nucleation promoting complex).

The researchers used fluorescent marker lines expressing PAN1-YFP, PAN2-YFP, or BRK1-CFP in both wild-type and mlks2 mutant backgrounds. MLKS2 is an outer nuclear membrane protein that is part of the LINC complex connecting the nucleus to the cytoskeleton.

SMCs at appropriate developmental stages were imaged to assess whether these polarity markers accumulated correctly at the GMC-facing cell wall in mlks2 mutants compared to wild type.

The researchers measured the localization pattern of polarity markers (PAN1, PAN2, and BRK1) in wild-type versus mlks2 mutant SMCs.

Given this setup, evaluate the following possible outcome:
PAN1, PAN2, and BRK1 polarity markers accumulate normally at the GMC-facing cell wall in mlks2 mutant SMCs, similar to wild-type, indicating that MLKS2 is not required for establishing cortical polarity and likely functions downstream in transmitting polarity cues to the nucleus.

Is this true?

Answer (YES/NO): YES